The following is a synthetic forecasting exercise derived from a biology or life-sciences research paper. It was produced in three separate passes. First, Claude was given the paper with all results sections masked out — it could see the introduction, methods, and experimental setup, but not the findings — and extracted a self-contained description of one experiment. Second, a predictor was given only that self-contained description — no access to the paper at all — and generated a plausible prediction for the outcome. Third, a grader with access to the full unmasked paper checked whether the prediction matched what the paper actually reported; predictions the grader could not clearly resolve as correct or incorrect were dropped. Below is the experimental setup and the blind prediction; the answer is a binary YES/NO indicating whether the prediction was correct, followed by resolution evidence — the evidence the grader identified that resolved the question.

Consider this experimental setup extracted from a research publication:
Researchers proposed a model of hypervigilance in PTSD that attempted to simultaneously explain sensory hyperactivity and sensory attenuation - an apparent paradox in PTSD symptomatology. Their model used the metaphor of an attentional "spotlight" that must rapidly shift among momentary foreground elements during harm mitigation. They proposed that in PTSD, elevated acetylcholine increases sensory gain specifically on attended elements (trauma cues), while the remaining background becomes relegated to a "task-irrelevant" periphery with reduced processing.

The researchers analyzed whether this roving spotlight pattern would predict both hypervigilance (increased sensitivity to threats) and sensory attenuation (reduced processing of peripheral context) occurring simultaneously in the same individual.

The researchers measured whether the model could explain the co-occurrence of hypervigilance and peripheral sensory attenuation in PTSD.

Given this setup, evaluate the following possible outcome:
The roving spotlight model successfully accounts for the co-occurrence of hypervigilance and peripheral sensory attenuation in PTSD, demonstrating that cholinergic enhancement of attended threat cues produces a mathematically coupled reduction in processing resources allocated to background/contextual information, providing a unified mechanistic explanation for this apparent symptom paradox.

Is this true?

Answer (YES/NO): YES